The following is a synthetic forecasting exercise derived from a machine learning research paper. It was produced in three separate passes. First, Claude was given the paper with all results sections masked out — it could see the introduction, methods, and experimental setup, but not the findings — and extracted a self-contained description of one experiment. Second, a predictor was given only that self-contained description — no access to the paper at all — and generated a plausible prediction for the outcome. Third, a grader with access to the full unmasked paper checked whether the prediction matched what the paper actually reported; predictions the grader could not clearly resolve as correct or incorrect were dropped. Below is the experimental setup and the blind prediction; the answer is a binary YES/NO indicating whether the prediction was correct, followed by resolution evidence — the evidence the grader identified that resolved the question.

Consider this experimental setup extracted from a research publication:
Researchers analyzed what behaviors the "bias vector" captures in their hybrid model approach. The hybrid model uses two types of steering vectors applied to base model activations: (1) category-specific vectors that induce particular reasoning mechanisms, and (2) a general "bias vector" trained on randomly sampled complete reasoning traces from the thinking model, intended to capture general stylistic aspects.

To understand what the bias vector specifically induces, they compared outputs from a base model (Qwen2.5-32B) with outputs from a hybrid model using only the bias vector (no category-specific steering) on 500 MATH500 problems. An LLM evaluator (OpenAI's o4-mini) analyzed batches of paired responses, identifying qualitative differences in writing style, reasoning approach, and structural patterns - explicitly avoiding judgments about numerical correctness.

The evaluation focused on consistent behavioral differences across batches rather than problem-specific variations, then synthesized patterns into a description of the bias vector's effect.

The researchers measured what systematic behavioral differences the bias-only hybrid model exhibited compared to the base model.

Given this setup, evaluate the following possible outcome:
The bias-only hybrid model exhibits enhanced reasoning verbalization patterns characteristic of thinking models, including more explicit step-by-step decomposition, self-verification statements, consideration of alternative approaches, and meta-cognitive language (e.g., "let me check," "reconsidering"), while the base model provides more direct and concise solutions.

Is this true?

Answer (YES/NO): NO